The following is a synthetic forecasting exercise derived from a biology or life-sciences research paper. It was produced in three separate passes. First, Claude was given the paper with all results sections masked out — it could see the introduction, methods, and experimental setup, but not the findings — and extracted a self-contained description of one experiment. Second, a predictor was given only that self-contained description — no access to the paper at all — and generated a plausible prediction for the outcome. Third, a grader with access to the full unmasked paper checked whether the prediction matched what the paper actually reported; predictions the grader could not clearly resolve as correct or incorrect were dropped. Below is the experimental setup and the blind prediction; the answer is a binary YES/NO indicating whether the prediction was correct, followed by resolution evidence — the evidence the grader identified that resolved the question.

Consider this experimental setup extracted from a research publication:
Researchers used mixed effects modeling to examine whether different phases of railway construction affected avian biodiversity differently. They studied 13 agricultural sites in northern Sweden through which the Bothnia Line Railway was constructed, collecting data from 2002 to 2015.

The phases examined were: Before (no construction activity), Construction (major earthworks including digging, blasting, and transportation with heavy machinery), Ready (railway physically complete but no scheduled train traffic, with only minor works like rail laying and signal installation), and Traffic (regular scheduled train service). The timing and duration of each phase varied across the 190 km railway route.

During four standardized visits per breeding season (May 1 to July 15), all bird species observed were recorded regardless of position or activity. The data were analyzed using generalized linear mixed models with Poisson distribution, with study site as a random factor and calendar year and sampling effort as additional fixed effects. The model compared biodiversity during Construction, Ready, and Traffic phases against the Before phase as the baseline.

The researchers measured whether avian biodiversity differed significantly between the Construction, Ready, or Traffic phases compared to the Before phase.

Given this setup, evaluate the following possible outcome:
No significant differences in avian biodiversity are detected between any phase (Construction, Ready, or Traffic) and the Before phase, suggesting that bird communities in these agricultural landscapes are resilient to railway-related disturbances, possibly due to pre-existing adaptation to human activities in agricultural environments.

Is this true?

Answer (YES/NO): YES